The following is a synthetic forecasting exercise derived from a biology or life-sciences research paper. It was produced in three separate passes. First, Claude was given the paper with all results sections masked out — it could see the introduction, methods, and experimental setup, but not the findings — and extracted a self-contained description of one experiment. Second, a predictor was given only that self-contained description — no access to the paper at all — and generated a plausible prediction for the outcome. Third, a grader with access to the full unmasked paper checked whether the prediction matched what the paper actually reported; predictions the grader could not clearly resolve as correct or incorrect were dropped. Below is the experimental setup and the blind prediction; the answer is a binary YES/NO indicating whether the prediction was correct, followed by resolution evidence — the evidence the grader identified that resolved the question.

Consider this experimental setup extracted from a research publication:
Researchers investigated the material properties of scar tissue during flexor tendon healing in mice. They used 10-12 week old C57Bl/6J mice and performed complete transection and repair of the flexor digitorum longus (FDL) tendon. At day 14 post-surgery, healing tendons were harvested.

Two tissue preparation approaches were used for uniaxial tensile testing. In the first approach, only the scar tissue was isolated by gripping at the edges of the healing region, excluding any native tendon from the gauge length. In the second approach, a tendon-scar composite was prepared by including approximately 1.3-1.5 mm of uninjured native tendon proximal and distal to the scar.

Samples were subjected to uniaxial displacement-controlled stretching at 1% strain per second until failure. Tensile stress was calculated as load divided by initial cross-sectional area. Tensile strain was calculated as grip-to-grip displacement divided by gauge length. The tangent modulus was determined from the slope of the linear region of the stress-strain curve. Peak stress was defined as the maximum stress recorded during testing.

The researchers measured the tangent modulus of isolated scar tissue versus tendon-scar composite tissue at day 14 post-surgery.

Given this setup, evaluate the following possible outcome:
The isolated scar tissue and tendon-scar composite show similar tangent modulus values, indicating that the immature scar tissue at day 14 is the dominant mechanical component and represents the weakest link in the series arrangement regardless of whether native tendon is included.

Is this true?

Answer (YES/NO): NO